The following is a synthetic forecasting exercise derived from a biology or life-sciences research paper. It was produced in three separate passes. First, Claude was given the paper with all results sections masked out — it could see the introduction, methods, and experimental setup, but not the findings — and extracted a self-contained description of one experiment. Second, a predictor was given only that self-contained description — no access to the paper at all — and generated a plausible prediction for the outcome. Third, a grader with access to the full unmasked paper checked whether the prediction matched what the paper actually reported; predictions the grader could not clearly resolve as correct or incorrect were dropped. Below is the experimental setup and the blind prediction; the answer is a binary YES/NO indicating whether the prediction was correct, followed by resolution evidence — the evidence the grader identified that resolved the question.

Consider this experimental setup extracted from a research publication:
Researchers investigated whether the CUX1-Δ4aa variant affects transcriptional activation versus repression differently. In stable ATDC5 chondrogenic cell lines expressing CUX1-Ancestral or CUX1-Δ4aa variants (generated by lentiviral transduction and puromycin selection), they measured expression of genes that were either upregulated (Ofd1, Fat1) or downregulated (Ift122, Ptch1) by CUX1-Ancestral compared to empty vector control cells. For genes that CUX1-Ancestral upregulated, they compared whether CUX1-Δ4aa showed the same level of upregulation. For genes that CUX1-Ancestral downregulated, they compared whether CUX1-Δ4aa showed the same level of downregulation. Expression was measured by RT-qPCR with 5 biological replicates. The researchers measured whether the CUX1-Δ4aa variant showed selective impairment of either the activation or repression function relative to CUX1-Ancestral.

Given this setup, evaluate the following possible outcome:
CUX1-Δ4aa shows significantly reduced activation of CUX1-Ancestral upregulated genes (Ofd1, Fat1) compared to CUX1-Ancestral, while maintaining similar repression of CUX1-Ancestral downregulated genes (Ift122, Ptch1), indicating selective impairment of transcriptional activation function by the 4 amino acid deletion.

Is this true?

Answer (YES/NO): YES